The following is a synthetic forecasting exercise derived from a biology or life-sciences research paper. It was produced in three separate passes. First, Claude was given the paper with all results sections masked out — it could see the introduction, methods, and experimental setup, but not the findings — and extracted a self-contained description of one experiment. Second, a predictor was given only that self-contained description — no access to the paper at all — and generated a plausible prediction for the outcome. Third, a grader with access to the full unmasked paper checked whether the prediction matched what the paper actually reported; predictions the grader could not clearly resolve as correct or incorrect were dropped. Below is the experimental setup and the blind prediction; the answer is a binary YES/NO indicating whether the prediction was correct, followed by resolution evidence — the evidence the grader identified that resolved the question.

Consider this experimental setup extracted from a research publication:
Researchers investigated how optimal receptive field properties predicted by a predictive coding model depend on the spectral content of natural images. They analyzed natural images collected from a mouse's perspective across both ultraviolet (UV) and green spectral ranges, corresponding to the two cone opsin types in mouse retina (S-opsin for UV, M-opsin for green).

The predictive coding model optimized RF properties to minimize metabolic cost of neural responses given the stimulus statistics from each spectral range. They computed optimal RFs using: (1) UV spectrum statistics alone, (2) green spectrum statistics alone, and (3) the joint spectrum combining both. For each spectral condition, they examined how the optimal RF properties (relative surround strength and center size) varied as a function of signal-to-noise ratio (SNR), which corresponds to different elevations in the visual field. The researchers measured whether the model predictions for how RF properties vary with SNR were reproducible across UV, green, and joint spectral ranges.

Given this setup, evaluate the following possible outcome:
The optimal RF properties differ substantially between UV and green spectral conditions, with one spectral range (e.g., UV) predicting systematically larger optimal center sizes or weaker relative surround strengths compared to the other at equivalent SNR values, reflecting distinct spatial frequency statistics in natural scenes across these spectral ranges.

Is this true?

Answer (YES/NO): NO